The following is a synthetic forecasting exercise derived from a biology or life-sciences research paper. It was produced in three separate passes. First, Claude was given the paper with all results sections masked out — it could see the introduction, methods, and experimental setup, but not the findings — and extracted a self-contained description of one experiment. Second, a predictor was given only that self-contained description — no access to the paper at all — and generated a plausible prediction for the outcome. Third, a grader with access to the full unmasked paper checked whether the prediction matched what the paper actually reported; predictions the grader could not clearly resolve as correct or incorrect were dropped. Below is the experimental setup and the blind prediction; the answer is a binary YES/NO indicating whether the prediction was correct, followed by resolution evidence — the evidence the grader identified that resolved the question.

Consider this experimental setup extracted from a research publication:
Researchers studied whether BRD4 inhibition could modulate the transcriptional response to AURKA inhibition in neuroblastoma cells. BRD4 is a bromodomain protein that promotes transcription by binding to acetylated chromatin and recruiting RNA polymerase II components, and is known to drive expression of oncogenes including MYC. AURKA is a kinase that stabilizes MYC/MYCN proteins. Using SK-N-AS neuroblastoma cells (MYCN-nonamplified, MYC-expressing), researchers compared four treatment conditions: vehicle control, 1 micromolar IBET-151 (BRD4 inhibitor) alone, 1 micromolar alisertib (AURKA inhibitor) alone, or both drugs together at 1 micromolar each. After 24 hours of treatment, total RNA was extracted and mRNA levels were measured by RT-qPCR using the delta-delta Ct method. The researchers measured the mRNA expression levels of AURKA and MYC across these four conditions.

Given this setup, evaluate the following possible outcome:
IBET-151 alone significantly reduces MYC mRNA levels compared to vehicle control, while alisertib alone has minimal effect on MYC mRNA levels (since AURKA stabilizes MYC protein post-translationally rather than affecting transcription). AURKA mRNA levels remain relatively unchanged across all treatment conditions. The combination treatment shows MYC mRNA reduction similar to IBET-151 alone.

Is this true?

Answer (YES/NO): NO